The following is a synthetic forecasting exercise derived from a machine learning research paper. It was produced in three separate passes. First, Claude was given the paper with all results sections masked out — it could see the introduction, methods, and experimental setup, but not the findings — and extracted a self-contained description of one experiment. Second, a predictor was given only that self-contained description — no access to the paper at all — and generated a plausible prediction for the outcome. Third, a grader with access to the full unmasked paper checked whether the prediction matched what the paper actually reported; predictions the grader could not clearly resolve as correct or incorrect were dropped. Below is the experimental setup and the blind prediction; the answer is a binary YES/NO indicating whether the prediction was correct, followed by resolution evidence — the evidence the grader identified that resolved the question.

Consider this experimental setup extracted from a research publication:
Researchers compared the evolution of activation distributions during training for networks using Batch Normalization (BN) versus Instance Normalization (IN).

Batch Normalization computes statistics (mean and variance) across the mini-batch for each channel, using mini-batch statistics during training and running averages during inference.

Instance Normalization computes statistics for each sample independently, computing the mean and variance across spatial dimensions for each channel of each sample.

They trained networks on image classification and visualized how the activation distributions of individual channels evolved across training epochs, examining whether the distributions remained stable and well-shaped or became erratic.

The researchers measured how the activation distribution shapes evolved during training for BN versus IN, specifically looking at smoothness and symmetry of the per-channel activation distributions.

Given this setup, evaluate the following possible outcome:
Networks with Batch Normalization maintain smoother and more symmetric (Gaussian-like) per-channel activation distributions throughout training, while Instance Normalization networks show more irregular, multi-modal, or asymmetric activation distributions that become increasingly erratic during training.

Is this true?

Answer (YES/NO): NO